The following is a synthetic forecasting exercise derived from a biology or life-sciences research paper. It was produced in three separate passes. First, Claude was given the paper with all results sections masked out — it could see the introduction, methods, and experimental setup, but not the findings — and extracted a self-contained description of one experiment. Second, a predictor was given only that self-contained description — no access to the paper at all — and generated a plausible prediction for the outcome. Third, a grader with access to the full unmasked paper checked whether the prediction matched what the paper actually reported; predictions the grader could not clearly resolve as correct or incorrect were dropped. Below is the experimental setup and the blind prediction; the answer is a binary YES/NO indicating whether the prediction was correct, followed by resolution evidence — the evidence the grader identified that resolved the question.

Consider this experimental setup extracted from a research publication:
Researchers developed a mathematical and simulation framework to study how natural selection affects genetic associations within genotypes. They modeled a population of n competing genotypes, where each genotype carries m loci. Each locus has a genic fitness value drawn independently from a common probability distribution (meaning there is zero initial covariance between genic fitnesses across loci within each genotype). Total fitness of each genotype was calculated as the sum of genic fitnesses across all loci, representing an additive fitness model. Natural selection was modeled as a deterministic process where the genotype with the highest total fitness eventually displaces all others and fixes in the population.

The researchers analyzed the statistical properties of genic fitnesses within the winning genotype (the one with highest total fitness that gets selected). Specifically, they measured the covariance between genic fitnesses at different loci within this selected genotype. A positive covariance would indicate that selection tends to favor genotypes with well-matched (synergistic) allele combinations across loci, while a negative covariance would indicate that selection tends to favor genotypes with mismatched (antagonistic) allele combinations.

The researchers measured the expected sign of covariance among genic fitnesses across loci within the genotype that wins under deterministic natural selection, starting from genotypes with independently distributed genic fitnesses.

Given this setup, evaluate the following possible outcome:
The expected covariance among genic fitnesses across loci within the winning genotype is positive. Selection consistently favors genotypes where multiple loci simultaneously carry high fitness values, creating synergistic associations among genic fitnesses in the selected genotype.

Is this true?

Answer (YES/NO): NO